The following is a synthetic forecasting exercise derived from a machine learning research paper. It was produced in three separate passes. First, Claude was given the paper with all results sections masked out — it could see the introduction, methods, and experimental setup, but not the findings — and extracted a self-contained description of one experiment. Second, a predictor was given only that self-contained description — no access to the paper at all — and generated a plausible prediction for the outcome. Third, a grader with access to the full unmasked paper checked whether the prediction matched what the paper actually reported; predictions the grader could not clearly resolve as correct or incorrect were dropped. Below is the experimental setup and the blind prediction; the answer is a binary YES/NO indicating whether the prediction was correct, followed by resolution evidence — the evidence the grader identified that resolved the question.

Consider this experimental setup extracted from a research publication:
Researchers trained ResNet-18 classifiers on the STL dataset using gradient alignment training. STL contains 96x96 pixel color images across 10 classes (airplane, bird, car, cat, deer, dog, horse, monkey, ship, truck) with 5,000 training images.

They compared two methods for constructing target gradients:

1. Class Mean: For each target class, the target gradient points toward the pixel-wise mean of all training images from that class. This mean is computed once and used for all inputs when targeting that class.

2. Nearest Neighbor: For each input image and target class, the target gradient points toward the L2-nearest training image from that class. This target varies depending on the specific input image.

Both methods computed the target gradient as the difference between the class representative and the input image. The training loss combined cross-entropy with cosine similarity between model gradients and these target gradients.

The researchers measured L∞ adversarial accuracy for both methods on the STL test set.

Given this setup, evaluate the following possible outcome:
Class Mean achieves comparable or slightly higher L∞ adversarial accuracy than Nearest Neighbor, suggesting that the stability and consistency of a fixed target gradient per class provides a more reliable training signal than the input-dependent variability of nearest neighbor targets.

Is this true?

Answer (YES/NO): NO